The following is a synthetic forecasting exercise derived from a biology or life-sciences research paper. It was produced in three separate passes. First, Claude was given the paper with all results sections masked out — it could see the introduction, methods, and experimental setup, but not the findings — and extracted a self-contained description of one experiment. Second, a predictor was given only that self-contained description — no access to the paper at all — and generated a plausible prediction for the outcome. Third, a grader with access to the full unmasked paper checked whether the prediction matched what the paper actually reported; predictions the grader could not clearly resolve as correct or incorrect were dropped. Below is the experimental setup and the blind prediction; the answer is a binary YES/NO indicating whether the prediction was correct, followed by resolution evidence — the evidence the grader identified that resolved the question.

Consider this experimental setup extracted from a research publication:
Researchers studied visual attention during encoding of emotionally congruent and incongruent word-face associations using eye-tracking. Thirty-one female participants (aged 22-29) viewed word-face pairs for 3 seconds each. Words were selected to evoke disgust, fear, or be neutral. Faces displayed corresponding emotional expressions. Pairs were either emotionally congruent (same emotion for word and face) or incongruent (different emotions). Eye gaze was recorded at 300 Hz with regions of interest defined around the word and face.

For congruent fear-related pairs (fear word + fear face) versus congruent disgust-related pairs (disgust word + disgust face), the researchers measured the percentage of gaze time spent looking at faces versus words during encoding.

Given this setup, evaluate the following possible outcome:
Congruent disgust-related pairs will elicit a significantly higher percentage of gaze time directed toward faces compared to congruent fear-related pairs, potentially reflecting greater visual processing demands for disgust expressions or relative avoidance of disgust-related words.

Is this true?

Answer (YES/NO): NO